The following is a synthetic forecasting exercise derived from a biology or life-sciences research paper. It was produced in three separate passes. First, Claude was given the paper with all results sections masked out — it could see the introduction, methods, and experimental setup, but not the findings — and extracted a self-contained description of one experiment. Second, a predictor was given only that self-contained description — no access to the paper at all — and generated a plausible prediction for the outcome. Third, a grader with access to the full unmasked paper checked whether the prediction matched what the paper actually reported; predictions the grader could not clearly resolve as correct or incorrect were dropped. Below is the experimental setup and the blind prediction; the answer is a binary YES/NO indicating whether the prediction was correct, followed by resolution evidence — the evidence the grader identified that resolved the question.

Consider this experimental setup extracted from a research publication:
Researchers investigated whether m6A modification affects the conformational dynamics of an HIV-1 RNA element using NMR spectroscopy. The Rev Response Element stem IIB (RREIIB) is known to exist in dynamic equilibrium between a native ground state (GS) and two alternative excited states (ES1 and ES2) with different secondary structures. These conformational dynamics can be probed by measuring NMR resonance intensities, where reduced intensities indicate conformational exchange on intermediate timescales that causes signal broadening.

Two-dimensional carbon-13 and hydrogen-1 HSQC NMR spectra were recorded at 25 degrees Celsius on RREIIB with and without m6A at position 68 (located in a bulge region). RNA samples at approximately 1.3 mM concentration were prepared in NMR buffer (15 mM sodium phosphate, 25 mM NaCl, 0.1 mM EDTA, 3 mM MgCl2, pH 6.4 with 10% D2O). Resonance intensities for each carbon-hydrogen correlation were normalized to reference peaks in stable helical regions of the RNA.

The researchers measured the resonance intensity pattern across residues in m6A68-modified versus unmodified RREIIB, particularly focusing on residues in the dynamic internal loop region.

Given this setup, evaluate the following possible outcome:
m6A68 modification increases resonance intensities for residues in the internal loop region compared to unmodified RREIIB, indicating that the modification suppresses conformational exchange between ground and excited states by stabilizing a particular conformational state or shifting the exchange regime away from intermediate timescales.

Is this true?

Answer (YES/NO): NO